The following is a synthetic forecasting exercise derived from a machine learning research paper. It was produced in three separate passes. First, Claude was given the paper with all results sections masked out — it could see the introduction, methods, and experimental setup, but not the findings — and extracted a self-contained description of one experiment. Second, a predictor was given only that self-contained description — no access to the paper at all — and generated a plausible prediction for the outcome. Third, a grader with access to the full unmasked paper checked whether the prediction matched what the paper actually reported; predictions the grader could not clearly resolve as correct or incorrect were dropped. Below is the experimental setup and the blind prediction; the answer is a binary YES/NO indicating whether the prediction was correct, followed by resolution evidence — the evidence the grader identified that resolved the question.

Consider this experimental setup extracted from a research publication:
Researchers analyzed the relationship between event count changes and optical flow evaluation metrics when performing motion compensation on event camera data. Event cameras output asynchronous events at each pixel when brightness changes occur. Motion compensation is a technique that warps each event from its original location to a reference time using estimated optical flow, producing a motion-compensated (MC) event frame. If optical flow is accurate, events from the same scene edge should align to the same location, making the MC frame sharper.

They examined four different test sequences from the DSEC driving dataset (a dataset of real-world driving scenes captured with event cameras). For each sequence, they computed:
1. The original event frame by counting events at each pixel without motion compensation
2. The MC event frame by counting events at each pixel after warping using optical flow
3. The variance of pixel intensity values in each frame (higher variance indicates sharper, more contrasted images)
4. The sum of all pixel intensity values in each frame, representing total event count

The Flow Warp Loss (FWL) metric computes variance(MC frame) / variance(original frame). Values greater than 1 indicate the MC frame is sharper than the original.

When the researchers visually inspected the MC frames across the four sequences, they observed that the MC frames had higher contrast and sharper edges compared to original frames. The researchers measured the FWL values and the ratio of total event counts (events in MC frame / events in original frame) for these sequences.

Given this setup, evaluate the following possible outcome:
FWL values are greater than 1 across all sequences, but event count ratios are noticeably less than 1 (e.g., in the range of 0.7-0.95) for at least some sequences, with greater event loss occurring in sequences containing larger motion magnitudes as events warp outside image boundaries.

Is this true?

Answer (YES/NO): NO